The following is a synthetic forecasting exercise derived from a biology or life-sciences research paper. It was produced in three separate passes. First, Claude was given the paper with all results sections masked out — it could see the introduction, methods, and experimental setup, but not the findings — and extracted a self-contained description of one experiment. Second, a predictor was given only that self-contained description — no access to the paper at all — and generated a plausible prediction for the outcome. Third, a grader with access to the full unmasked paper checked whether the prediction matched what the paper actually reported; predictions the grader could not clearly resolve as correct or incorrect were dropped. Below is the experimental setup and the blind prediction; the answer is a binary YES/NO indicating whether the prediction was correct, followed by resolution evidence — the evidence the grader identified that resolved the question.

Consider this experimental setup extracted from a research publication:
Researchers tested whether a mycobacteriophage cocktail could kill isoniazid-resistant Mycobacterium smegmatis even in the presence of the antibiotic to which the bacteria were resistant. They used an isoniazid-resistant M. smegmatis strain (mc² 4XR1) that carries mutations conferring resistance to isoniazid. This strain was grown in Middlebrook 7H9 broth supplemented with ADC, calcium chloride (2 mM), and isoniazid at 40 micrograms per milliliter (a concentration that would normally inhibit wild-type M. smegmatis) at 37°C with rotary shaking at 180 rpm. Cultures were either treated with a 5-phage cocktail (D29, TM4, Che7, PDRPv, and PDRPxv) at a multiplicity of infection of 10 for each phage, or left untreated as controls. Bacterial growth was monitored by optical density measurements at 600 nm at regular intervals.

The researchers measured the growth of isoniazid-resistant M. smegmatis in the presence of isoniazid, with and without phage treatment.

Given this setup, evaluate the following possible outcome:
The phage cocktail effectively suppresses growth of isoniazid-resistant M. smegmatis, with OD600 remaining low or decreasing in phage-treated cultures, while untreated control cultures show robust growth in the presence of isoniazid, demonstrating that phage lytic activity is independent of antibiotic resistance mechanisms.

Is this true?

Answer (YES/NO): NO